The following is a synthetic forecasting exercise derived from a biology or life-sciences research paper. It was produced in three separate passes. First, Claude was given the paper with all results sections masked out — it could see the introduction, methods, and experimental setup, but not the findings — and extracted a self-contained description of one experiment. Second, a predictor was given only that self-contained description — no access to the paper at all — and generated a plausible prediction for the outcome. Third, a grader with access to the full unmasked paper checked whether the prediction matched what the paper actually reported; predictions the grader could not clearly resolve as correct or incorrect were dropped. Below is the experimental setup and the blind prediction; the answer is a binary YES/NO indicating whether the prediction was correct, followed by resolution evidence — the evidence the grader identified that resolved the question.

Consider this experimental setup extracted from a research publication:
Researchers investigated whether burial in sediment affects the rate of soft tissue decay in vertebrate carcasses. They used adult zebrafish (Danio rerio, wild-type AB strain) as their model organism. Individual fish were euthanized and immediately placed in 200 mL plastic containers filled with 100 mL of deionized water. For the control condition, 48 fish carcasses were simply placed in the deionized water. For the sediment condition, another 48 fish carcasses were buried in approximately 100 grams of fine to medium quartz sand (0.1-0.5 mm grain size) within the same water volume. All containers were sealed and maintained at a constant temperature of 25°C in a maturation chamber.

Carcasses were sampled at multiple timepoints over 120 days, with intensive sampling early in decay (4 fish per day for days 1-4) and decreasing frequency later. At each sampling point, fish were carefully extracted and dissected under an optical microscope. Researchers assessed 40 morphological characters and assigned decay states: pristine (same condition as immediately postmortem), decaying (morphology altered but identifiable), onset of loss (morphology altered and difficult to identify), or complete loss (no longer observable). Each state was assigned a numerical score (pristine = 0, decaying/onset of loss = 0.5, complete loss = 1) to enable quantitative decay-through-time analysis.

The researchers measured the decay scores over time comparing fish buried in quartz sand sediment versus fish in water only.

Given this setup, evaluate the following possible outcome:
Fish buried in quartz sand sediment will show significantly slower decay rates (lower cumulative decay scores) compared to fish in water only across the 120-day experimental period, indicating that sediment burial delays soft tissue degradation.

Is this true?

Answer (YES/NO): NO